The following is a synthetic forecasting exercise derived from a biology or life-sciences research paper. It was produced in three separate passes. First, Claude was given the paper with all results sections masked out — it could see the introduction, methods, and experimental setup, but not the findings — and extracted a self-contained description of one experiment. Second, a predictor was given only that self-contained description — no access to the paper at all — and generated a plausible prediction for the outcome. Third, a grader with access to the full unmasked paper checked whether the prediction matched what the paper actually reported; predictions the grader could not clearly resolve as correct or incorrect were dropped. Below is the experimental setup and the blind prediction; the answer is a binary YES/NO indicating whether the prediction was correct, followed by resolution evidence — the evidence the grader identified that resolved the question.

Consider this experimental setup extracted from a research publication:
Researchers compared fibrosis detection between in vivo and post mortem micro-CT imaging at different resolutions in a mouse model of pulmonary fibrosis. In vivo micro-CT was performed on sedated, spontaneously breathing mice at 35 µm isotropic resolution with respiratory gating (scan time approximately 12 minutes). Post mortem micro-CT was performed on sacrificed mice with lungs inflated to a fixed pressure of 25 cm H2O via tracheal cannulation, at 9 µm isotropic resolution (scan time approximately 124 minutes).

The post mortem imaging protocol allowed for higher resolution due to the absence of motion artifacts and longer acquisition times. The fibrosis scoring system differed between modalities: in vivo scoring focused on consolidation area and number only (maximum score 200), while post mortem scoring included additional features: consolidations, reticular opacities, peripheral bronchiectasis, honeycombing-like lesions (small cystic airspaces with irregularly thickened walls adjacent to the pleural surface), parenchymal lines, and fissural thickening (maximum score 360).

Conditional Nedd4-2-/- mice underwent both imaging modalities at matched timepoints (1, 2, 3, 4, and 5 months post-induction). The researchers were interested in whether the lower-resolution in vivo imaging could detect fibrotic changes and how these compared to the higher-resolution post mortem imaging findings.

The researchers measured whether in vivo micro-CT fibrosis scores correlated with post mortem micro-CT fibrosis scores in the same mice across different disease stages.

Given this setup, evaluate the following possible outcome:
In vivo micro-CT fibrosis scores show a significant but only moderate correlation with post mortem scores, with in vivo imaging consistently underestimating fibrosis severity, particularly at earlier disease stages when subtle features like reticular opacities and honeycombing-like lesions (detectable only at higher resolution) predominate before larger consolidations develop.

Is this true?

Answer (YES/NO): NO